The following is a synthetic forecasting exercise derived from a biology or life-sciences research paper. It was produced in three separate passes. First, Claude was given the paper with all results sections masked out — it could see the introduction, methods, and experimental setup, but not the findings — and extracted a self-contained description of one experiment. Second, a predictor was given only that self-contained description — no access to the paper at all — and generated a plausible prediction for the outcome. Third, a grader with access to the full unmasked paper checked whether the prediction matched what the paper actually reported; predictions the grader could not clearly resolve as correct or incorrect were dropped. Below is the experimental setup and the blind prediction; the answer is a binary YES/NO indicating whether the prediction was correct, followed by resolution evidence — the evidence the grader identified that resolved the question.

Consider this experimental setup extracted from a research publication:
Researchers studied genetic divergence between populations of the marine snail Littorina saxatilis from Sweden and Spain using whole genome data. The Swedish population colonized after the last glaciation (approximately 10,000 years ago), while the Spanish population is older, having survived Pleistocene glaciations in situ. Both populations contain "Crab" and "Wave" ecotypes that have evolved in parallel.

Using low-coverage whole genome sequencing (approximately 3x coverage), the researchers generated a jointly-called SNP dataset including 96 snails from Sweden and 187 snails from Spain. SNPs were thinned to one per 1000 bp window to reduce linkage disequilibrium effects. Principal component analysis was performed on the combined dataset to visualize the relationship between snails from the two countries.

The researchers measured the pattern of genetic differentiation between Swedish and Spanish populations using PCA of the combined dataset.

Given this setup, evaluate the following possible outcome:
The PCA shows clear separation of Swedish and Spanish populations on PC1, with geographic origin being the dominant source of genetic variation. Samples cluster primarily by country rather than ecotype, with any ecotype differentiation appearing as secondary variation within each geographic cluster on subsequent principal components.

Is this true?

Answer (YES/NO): YES